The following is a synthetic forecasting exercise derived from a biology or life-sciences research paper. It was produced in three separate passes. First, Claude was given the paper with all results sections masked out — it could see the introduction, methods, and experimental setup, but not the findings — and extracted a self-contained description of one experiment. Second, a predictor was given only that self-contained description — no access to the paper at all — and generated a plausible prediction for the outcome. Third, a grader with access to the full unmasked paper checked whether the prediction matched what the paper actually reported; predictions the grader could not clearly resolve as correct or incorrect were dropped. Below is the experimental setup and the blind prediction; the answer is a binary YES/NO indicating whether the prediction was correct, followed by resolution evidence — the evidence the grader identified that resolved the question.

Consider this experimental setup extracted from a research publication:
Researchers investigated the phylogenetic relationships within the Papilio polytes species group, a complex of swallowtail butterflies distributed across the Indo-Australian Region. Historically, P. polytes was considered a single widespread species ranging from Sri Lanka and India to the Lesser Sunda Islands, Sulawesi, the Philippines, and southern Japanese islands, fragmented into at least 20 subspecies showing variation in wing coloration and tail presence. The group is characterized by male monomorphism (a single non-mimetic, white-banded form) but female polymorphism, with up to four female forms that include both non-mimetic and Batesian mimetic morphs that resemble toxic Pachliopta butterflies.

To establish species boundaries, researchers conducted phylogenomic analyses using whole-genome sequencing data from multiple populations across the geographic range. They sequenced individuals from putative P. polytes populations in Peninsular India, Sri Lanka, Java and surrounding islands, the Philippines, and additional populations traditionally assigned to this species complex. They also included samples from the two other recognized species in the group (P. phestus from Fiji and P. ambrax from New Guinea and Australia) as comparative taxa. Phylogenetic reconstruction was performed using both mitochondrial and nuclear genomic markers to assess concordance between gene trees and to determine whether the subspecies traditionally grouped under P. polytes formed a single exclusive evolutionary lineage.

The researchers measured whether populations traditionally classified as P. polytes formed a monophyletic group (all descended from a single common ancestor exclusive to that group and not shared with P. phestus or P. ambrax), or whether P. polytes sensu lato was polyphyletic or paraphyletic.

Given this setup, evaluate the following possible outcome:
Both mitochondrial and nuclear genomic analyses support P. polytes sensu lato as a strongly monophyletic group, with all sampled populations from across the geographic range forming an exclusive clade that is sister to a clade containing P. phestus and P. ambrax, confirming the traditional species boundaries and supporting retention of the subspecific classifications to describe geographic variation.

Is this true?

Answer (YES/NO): NO